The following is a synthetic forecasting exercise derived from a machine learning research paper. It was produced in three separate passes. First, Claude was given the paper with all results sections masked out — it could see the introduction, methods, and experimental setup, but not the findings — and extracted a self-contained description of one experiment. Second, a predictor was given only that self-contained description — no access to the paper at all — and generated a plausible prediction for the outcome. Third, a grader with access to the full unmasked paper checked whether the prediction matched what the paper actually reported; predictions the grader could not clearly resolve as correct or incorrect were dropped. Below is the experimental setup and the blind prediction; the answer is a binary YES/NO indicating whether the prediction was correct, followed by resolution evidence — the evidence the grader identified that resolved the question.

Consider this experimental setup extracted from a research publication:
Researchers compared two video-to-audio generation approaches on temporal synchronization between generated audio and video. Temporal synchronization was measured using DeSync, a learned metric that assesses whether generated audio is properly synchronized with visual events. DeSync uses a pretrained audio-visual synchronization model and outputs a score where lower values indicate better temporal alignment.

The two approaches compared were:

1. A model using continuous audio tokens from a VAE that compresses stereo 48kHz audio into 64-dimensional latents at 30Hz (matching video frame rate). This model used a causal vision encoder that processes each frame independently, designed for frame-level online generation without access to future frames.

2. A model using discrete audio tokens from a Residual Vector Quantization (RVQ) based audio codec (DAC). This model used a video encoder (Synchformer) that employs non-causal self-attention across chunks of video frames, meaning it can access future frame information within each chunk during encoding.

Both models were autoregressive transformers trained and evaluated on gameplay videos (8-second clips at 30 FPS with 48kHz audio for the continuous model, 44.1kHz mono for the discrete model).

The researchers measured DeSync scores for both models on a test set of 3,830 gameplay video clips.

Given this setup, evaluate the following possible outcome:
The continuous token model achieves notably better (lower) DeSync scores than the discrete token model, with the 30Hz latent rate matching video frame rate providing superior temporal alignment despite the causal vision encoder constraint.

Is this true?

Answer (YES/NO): NO